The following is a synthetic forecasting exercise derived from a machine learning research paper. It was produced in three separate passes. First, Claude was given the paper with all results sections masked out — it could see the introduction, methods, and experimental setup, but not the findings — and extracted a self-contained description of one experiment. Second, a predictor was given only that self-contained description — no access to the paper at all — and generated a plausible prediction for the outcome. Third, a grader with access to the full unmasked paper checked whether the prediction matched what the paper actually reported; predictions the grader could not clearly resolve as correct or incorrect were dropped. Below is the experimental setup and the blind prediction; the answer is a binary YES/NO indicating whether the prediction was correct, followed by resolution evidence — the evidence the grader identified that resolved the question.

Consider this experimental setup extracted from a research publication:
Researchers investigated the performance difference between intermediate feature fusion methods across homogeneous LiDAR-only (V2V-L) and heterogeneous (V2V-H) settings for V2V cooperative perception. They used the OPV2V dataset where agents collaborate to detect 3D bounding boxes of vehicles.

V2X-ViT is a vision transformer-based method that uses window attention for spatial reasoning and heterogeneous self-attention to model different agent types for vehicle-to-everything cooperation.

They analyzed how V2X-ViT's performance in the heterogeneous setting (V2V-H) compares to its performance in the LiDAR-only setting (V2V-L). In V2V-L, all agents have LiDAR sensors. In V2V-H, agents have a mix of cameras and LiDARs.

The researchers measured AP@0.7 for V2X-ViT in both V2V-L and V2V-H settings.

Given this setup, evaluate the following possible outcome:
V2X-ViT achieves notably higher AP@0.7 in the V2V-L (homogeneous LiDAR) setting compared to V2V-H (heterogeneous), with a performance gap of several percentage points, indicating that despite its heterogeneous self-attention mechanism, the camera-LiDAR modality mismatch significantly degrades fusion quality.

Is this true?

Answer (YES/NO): YES